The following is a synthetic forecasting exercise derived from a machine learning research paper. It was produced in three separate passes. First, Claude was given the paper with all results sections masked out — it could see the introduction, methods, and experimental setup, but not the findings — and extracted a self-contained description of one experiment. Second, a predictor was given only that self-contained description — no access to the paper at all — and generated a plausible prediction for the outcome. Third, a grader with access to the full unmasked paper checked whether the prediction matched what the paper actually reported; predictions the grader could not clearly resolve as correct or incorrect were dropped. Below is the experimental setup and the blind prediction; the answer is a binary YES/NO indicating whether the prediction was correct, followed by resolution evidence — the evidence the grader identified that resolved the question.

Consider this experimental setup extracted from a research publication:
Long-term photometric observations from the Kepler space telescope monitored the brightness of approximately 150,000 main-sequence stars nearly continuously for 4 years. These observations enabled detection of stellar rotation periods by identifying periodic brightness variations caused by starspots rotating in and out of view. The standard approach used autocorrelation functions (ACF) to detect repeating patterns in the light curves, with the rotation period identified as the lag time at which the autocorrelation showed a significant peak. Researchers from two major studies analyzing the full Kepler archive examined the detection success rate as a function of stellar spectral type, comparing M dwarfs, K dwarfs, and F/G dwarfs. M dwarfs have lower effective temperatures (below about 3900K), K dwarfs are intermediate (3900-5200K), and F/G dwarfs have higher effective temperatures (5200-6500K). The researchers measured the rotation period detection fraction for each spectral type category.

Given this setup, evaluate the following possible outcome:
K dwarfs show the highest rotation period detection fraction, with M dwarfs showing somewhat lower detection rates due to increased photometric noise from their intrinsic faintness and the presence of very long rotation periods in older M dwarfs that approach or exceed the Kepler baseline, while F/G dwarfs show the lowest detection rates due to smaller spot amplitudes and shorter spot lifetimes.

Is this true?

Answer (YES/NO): NO